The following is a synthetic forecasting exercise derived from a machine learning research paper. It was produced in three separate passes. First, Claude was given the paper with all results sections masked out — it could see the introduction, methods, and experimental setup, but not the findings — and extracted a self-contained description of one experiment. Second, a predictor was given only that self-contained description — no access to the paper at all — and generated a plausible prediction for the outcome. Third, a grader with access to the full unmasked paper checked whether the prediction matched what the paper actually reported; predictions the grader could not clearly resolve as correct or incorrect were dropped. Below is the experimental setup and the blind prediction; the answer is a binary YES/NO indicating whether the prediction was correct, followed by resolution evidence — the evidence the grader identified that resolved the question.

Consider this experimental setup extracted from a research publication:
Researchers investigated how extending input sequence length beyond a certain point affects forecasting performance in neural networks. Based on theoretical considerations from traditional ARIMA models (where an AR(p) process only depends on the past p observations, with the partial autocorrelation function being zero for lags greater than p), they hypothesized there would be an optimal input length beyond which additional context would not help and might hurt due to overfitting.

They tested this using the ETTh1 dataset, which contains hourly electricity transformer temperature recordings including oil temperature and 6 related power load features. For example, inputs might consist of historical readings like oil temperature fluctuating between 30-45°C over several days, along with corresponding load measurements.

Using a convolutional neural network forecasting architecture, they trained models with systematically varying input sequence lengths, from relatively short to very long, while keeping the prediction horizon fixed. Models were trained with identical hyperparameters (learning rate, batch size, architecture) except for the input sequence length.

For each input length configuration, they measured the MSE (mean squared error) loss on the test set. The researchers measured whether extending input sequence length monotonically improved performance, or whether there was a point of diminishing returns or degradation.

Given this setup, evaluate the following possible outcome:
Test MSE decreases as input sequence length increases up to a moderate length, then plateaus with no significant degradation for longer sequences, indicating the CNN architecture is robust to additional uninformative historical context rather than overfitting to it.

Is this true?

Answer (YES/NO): NO